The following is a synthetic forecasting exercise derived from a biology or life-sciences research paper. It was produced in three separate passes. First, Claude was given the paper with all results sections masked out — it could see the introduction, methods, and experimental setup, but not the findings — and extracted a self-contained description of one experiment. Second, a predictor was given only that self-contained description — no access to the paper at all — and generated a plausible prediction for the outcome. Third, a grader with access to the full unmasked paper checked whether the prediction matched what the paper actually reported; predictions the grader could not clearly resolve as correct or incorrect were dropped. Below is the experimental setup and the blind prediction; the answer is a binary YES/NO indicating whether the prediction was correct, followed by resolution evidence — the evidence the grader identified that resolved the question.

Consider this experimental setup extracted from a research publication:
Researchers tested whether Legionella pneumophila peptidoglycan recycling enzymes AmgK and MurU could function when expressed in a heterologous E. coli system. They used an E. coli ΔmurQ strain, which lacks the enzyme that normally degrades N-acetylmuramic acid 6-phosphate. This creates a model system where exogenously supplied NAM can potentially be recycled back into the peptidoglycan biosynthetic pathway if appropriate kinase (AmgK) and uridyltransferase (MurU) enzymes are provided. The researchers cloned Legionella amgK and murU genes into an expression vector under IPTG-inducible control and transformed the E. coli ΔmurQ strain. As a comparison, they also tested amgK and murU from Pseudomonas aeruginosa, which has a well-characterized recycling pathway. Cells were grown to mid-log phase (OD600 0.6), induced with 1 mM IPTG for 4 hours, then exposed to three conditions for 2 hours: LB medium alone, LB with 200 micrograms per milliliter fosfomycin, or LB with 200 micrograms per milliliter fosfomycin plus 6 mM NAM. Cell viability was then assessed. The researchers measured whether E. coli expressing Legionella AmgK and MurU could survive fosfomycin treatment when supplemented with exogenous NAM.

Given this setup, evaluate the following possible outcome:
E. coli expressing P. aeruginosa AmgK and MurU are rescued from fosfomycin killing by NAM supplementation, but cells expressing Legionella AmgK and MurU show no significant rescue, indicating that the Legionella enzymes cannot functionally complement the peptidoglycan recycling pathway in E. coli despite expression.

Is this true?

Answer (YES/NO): YES